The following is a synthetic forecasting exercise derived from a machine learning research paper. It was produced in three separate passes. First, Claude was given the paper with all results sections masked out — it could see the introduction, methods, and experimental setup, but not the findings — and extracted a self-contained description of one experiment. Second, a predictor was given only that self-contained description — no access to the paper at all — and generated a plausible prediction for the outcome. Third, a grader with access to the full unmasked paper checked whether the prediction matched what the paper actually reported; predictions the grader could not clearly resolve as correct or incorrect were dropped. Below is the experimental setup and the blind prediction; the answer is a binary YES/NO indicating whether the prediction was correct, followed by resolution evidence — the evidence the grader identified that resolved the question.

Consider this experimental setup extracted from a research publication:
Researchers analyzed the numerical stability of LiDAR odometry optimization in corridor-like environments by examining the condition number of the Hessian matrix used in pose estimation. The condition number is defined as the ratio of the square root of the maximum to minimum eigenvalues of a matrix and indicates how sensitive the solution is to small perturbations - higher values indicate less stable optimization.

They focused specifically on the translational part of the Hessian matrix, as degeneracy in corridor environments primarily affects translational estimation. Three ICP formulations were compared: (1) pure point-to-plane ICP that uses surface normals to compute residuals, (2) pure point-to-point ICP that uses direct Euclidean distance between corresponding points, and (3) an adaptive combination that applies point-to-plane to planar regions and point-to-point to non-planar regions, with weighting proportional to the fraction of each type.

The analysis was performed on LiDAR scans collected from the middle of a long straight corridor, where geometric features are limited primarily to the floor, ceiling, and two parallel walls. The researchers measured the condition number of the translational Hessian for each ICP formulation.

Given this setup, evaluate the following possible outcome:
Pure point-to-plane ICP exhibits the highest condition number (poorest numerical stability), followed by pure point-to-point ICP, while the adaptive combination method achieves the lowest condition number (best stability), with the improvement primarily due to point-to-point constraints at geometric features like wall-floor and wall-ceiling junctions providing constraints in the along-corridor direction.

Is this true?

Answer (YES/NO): NO